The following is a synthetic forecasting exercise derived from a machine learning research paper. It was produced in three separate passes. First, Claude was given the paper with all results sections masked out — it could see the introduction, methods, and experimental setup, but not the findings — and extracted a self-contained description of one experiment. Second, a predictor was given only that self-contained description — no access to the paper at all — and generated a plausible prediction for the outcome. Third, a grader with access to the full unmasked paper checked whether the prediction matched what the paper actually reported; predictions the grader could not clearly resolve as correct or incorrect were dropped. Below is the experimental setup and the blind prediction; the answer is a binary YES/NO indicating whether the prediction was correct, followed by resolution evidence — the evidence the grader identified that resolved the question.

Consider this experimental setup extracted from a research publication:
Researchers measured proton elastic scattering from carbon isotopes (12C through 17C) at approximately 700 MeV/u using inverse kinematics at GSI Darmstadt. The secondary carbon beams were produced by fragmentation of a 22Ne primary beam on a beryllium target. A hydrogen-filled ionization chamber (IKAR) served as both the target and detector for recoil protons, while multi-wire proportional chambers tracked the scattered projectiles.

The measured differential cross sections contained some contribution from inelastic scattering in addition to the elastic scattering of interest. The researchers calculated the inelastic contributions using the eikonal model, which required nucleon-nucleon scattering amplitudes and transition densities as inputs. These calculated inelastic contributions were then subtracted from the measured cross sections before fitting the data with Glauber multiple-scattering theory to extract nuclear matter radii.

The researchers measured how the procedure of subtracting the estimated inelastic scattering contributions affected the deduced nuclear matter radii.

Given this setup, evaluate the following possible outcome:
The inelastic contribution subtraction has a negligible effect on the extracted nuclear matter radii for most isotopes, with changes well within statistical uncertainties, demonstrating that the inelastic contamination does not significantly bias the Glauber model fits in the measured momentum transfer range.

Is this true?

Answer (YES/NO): YES